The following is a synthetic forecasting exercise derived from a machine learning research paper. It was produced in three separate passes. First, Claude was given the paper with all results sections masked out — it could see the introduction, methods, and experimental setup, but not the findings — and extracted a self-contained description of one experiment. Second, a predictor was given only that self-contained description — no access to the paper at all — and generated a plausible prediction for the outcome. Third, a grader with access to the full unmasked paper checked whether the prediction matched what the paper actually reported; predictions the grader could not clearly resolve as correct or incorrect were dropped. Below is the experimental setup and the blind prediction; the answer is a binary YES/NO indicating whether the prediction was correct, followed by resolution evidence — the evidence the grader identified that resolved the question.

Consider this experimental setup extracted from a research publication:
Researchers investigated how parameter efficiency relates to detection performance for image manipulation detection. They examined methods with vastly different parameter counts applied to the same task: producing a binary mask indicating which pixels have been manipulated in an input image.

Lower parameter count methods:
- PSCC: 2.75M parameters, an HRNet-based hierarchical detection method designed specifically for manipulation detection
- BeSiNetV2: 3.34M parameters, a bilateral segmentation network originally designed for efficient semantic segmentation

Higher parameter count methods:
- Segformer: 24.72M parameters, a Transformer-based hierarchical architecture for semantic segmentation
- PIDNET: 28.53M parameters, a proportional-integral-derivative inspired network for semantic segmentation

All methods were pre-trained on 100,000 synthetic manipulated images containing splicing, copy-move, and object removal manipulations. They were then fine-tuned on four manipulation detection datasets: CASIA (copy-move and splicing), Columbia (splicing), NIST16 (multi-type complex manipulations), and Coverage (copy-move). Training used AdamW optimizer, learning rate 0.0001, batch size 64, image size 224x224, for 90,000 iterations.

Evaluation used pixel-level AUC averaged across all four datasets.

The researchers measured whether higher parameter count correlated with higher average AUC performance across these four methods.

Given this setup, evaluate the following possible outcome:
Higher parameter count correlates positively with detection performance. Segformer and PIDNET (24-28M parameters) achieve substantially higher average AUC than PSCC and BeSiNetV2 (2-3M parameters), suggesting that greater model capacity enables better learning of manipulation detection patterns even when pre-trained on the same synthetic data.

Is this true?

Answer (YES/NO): NO